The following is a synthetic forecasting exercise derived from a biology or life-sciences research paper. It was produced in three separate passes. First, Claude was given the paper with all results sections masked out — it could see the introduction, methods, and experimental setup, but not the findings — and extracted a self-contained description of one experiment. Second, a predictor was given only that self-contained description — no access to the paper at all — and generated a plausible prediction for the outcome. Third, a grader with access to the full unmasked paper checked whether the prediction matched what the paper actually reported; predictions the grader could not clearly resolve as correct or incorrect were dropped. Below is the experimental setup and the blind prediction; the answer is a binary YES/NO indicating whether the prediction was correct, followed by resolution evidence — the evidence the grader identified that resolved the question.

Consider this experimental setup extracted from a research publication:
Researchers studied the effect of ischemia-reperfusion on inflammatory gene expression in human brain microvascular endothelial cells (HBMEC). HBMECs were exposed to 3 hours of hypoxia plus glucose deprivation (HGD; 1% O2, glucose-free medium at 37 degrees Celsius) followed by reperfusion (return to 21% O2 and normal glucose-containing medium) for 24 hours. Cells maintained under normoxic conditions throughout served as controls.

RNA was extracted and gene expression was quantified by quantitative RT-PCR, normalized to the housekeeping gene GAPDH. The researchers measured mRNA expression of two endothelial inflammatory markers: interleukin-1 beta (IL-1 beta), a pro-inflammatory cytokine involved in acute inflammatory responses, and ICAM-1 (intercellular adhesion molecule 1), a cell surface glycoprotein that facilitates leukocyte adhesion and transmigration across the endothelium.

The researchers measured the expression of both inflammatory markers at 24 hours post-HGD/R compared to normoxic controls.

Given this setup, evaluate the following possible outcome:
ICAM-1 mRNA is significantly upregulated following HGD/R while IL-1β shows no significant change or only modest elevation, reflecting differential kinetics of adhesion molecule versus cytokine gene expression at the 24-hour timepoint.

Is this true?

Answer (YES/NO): NO